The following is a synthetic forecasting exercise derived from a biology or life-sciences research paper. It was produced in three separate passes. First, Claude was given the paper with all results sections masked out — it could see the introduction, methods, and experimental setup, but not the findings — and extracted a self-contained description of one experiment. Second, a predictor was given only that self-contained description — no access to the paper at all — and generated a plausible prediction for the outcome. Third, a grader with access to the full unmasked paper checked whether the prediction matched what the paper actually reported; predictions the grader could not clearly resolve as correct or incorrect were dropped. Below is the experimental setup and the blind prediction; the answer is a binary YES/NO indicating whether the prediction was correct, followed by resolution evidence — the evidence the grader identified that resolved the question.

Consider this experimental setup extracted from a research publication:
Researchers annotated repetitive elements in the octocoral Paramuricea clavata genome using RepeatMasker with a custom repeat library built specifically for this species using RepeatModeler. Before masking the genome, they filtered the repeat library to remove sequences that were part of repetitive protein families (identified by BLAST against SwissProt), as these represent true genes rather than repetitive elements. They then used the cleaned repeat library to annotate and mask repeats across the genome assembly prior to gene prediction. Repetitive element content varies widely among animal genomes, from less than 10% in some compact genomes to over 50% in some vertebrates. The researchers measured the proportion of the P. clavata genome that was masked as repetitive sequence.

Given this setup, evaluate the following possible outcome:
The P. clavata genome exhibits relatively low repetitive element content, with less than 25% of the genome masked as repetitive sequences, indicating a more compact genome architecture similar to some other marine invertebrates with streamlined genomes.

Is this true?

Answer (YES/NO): NO